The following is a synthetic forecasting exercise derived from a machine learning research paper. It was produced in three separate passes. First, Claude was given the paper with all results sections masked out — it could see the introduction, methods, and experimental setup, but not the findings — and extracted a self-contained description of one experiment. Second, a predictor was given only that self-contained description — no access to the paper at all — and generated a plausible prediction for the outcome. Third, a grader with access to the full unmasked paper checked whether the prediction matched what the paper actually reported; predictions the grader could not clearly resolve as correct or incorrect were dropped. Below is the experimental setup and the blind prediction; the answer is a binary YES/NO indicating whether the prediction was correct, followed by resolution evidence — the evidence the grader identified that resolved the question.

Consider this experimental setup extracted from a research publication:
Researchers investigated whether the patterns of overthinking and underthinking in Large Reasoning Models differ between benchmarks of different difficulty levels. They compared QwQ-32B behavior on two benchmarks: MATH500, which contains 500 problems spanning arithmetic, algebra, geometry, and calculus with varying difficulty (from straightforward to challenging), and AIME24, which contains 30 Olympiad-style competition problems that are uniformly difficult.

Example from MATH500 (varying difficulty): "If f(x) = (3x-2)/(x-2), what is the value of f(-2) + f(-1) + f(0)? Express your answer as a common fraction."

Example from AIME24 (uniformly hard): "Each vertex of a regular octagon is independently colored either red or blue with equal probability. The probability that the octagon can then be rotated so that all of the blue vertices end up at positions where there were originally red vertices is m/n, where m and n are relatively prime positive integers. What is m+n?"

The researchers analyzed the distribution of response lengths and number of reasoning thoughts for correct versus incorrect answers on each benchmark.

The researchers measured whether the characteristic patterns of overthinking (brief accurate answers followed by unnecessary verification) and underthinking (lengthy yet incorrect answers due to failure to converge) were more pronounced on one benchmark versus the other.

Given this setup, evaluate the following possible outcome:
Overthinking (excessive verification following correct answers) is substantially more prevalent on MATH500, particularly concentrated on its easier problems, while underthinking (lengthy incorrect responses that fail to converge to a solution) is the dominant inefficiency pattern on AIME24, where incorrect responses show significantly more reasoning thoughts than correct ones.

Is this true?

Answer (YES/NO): YES